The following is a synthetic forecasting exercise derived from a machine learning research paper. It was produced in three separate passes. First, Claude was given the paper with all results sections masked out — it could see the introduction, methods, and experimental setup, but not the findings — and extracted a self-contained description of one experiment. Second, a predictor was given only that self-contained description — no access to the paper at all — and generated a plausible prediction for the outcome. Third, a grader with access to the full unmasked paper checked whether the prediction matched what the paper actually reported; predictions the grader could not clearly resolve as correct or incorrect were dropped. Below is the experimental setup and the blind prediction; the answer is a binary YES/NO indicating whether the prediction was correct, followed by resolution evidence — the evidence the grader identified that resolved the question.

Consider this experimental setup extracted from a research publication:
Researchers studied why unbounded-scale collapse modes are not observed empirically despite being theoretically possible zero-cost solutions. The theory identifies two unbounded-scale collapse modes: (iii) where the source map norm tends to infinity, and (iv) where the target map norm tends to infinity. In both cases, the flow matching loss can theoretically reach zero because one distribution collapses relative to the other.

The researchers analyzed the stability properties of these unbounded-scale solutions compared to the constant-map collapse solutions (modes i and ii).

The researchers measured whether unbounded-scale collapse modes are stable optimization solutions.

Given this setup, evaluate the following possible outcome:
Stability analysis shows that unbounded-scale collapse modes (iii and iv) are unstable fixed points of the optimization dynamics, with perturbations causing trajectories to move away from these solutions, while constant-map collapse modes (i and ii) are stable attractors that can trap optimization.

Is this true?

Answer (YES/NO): YES